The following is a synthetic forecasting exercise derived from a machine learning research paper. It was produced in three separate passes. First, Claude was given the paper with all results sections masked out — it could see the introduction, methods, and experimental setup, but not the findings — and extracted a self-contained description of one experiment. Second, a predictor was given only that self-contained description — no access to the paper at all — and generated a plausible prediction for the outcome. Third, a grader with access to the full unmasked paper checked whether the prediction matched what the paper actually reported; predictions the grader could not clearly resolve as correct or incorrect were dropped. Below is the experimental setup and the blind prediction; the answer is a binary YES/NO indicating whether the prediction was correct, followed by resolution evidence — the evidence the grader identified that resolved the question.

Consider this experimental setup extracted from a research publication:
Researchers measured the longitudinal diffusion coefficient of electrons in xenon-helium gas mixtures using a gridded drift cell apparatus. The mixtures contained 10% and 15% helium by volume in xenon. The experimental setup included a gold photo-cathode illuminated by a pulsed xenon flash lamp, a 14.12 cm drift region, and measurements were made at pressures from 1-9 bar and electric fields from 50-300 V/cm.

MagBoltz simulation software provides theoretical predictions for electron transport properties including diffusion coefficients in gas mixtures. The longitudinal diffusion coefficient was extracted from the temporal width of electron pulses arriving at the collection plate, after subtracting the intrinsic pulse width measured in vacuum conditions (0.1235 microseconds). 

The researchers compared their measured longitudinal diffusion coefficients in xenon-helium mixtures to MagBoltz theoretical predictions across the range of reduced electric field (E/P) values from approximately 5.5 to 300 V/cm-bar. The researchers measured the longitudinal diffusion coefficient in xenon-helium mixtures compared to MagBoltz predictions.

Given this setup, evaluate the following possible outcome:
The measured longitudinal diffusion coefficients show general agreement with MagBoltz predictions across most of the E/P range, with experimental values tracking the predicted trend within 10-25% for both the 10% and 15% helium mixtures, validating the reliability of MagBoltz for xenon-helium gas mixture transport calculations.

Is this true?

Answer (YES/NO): NO